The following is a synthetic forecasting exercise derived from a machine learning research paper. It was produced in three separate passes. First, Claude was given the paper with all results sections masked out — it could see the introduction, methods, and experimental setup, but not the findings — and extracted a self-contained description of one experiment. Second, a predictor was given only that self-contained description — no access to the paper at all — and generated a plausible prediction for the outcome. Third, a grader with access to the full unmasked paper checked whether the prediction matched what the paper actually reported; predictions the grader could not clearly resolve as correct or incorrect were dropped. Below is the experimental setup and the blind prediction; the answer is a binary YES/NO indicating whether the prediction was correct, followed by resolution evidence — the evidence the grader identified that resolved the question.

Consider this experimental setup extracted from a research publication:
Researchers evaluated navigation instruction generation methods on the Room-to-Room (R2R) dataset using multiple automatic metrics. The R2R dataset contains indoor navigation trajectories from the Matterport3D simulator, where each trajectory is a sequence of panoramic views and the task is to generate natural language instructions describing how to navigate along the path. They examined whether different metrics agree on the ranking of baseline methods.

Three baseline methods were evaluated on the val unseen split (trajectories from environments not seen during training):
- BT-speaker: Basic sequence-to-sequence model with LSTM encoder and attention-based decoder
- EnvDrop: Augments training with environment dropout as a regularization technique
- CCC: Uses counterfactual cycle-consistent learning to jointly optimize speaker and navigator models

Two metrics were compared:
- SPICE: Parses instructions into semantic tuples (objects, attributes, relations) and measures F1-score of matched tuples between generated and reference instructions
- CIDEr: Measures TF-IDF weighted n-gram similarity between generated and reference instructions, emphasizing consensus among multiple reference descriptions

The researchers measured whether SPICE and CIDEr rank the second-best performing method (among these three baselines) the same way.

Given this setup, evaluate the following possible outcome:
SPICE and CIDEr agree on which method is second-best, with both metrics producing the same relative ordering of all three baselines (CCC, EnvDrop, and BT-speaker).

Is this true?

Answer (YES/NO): NO